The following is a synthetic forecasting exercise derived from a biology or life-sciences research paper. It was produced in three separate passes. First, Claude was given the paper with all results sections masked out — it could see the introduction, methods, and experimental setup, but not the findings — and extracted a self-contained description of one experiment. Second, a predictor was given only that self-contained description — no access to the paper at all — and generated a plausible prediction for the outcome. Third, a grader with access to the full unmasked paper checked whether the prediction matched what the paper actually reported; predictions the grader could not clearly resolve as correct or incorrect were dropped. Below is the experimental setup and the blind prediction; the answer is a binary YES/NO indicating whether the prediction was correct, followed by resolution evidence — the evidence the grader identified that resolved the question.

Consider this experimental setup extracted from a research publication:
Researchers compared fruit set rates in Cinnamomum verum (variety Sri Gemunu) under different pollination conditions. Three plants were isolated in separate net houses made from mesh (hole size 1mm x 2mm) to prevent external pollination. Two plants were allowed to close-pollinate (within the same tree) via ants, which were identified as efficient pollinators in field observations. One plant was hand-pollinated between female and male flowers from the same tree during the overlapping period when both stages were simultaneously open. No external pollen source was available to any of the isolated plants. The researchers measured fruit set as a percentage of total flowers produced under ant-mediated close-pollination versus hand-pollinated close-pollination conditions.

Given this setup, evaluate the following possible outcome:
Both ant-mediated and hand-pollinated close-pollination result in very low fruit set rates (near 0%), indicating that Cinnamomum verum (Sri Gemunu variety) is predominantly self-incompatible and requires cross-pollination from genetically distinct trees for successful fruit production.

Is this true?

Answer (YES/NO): NO